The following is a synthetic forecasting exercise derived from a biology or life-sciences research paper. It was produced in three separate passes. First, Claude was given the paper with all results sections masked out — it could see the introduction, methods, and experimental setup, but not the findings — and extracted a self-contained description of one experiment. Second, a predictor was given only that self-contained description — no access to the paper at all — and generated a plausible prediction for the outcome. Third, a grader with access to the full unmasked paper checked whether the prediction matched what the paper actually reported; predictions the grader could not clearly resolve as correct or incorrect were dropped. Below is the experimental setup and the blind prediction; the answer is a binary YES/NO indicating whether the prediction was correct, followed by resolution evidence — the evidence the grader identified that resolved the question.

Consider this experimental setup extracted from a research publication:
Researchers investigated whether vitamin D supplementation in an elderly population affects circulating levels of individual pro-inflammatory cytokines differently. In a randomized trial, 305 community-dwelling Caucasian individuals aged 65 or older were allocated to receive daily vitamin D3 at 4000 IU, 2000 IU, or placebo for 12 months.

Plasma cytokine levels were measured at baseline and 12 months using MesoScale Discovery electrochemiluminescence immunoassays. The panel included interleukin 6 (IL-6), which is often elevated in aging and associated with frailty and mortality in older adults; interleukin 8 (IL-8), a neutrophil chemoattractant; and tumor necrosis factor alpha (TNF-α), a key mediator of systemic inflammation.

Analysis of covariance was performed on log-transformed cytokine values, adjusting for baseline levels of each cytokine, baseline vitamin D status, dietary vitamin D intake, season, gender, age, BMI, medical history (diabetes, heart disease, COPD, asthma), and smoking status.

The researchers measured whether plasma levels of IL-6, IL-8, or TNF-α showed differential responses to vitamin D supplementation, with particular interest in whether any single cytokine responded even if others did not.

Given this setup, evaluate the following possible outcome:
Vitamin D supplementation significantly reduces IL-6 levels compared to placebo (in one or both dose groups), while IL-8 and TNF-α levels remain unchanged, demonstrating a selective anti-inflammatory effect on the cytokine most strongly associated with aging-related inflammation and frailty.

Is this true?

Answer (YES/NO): NO